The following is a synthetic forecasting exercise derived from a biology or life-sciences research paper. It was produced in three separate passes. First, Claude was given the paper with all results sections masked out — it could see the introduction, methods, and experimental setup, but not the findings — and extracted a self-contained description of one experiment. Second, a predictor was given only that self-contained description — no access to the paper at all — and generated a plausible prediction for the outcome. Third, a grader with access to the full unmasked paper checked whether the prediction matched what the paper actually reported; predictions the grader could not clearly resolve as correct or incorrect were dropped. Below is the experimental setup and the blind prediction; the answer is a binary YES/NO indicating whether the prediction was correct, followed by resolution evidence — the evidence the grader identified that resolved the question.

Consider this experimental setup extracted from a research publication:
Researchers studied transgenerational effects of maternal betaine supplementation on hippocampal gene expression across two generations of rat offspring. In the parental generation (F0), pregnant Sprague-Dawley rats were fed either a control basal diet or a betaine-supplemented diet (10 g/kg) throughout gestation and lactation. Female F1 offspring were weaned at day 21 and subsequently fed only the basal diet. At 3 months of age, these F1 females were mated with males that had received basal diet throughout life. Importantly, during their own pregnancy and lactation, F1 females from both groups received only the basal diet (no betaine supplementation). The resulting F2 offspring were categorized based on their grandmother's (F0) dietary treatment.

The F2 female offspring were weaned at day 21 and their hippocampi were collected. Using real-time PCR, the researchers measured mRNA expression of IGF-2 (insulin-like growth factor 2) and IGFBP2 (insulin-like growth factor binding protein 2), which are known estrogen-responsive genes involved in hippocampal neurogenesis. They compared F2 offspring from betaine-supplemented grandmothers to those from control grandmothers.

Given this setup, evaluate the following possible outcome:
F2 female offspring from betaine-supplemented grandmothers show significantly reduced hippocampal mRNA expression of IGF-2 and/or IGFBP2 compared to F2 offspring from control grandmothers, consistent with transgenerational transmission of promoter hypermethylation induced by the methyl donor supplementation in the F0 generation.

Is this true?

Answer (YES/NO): NO